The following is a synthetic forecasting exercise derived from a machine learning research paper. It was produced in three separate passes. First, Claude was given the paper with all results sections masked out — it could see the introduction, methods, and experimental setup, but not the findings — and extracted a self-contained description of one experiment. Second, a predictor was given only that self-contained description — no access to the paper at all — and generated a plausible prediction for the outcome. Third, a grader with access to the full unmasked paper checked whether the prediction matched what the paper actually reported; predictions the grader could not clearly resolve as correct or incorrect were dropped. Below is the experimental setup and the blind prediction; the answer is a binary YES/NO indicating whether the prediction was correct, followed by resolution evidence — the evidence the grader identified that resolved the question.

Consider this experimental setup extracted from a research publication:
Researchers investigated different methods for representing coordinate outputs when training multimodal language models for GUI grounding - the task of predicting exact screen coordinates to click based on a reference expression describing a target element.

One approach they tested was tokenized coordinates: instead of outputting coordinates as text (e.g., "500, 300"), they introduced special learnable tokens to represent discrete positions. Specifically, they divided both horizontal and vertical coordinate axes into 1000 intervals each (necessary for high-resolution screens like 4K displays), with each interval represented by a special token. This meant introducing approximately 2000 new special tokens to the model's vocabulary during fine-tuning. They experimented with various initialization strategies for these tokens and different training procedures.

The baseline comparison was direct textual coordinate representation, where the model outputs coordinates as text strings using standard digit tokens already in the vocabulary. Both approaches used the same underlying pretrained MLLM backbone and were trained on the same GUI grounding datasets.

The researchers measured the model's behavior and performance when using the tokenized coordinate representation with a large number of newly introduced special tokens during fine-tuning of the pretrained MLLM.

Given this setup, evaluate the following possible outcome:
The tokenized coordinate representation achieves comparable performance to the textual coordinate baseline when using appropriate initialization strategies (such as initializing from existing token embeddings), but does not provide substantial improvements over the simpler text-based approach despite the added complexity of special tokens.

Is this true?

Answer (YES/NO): NO